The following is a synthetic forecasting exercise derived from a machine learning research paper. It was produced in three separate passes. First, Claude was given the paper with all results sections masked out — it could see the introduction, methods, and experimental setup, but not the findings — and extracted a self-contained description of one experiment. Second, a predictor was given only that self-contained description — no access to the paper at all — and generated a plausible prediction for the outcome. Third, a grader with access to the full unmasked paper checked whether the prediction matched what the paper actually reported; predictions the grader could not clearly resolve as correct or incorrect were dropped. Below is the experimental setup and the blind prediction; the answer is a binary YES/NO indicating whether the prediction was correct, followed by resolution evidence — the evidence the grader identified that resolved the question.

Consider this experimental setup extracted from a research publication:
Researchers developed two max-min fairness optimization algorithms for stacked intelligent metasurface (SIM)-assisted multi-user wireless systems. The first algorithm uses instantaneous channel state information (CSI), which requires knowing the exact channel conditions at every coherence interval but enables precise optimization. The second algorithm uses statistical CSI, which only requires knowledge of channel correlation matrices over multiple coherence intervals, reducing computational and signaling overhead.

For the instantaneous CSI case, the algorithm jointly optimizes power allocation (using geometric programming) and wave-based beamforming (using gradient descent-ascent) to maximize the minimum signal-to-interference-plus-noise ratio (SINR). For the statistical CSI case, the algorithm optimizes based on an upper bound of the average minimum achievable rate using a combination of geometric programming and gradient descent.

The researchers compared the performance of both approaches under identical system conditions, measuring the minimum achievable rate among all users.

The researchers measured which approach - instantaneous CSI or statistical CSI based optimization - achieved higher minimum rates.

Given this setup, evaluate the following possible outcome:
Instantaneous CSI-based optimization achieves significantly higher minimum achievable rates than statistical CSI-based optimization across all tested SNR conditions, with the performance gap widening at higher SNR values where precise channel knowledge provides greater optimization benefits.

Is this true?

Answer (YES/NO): NO